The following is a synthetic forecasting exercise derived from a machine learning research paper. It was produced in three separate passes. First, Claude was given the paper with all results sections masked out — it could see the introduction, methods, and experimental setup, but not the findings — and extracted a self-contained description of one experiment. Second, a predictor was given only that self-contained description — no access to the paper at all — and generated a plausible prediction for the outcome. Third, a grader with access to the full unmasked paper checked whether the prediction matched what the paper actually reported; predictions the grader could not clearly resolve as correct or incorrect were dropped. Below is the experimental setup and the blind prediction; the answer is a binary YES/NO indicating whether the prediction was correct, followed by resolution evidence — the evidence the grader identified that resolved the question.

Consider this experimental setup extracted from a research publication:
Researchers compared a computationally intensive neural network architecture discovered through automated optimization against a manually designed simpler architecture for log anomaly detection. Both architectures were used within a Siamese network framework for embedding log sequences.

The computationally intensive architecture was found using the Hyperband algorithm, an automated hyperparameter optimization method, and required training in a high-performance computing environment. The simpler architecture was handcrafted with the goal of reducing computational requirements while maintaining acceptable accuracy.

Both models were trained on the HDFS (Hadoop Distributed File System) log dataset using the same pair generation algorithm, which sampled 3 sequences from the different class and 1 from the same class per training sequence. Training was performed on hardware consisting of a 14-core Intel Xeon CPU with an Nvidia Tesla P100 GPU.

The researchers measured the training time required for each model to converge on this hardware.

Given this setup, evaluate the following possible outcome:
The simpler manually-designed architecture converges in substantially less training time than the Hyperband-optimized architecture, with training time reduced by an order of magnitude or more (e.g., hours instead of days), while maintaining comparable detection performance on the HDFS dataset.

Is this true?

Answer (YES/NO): YES